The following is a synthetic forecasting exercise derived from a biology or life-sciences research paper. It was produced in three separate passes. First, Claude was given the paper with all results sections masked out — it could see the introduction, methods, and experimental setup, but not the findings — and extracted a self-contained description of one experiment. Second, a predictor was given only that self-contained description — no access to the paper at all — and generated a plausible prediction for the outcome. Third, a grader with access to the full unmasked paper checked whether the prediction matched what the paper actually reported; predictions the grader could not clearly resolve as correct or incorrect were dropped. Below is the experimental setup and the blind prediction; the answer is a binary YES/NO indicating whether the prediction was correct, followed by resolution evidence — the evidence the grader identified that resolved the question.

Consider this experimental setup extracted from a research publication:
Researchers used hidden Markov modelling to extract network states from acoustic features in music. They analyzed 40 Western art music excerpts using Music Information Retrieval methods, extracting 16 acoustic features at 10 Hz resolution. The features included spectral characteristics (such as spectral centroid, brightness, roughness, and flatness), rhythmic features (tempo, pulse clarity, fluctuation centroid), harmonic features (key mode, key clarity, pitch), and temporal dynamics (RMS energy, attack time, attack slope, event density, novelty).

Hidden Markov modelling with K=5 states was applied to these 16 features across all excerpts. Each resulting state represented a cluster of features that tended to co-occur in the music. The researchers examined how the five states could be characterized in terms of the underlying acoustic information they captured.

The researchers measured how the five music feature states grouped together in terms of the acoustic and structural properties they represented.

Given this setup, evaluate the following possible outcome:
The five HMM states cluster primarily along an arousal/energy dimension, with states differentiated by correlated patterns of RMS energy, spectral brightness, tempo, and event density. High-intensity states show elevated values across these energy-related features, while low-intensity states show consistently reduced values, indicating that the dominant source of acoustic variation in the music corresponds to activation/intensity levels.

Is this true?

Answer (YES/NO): NO